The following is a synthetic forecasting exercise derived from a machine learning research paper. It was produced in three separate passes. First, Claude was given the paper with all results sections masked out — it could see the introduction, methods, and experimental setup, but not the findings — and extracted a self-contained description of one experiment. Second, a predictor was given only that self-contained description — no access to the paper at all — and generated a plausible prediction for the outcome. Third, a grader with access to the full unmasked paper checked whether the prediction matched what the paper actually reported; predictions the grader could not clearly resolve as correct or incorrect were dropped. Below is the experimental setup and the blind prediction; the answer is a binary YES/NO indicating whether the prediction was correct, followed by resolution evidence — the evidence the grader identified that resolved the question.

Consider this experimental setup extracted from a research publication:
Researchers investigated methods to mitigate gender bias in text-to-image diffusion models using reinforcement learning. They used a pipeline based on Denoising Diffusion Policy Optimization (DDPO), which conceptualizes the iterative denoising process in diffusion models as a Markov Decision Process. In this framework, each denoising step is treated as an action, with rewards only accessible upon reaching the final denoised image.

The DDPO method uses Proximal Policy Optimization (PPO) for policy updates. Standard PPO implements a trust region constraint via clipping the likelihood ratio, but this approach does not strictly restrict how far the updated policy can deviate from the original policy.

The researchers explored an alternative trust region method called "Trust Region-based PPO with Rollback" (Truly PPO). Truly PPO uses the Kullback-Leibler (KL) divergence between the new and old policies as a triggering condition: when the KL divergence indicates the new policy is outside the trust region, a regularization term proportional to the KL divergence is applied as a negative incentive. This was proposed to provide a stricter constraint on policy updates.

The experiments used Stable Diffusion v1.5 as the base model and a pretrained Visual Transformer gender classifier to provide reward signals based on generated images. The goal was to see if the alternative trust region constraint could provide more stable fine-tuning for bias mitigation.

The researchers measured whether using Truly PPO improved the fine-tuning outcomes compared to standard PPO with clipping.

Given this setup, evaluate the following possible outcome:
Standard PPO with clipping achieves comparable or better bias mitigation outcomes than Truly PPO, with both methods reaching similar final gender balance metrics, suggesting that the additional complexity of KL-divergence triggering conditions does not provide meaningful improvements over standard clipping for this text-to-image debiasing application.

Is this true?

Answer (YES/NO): NO